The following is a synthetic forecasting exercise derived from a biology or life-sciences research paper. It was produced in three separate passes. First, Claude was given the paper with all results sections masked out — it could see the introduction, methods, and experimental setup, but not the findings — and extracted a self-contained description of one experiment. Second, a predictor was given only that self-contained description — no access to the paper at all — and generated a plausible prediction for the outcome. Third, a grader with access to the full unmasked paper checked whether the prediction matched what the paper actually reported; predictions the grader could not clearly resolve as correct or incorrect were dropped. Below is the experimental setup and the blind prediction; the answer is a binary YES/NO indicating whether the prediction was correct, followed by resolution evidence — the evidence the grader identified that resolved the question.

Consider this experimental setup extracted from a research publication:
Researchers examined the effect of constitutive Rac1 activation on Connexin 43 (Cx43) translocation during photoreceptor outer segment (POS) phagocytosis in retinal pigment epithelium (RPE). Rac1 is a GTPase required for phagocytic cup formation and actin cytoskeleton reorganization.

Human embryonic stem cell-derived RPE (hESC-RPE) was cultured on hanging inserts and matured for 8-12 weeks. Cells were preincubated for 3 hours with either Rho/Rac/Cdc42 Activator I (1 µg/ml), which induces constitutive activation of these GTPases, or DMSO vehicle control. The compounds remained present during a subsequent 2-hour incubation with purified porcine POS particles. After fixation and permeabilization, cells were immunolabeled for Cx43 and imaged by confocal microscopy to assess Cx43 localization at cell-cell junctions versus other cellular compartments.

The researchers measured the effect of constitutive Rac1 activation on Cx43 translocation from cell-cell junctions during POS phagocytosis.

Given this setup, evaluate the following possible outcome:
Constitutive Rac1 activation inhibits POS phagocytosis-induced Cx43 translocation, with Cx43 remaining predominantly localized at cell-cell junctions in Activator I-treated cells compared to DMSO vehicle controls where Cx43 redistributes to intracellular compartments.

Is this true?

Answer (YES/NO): YES